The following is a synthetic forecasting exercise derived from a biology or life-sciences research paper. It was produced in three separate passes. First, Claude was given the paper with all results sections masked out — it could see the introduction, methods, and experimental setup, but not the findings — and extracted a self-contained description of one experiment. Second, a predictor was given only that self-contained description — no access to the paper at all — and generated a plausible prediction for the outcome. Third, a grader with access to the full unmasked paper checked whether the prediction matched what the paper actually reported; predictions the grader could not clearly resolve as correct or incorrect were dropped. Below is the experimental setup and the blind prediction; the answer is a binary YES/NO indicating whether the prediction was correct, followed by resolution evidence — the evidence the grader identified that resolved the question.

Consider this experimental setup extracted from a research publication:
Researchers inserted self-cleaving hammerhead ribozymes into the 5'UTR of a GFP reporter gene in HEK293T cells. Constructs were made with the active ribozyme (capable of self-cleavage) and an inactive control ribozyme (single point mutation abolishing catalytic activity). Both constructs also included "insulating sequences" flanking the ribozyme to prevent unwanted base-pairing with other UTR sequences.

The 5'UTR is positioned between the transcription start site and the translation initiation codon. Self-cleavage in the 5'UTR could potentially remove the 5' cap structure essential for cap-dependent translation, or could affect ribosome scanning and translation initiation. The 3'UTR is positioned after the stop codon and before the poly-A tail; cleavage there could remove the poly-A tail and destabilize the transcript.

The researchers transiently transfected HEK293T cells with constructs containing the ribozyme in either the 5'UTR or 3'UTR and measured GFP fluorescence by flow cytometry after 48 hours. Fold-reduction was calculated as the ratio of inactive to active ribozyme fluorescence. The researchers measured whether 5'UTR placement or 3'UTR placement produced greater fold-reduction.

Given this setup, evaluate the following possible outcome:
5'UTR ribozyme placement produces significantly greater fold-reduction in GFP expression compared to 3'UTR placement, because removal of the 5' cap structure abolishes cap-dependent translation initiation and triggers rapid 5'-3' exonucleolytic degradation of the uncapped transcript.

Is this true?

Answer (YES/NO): NO